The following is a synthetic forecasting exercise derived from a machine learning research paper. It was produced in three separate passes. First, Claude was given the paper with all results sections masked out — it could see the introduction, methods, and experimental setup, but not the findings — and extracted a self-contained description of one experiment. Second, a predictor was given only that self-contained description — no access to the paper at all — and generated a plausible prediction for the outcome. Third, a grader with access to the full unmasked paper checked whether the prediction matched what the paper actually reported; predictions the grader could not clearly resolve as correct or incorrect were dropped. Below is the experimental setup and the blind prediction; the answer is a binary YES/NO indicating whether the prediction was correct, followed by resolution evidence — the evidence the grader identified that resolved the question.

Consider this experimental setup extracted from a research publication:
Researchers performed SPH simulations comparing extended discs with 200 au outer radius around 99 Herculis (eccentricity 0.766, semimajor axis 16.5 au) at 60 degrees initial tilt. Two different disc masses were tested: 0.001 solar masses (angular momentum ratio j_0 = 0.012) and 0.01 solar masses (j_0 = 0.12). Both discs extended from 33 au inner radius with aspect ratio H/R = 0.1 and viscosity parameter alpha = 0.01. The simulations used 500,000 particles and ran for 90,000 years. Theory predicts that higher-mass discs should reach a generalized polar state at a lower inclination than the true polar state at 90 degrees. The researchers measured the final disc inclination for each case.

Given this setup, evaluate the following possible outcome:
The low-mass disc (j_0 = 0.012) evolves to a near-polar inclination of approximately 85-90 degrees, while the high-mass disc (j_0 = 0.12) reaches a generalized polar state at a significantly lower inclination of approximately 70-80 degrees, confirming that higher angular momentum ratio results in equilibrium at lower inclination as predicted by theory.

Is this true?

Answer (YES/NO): NO